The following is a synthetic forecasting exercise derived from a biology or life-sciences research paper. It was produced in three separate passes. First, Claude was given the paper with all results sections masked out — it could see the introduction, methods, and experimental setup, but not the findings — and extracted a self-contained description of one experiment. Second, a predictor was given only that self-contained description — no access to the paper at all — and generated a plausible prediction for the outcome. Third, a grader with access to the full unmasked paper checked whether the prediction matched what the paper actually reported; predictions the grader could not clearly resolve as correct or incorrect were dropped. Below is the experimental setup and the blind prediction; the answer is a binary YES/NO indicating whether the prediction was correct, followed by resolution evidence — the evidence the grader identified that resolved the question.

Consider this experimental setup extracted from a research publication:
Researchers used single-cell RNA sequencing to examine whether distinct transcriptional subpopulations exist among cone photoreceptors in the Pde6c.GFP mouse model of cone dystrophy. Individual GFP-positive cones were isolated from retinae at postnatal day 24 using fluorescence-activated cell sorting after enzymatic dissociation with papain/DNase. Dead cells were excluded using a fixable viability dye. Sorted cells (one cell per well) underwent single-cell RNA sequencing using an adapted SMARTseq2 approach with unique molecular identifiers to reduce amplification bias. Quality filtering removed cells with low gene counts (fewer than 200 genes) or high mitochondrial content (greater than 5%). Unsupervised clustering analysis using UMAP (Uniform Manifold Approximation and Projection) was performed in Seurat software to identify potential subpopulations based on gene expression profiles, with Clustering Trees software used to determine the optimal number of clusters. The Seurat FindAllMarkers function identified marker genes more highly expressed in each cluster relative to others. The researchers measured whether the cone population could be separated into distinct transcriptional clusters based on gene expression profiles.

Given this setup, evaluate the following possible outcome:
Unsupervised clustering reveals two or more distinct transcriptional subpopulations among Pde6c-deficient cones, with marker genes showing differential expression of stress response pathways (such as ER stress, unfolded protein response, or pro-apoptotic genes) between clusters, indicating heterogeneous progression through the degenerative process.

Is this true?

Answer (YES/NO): YES